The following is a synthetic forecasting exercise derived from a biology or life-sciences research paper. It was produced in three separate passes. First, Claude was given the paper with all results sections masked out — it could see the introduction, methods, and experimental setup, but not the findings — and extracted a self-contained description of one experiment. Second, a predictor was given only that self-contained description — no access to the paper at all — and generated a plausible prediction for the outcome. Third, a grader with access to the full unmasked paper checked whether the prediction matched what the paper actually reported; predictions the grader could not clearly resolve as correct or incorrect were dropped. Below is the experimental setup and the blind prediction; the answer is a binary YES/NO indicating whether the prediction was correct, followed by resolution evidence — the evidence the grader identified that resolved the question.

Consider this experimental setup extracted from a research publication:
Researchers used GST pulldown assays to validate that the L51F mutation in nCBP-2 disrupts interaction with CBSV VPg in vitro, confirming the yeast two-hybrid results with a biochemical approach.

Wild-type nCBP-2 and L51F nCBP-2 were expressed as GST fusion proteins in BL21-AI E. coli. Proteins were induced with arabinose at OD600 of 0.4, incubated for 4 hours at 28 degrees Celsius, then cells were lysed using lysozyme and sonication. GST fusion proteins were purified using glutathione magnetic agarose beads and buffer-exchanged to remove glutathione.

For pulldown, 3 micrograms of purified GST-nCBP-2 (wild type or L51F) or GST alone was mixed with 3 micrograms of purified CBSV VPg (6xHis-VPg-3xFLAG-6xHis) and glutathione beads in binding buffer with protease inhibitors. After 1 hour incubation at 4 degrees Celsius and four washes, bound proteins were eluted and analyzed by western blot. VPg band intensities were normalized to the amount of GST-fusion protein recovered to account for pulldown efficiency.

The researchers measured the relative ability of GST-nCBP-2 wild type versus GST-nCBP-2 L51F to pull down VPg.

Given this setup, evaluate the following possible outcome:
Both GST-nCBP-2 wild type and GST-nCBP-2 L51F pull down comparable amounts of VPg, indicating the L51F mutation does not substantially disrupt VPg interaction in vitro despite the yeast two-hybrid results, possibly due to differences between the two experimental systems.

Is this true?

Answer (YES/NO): NO